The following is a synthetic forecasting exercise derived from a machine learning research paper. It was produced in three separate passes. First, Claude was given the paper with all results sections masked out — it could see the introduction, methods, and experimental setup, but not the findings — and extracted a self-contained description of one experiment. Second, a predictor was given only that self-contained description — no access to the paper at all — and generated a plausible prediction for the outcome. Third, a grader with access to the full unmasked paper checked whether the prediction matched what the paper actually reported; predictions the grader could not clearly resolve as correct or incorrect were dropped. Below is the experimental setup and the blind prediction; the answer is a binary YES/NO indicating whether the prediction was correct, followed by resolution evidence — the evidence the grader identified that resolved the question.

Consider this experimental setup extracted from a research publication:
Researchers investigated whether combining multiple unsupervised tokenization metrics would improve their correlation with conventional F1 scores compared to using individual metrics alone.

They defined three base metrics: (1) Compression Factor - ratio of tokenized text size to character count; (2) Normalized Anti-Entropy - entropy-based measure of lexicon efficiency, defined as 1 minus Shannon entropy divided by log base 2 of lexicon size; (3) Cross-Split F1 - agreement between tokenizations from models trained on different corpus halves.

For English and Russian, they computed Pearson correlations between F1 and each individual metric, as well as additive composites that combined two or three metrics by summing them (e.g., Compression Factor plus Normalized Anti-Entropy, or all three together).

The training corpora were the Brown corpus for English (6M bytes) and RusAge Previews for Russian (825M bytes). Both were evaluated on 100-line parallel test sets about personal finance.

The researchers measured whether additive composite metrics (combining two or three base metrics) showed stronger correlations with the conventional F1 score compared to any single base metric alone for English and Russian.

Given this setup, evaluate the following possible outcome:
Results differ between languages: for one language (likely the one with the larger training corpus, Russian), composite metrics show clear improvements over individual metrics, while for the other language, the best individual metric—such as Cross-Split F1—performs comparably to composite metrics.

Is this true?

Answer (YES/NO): NO